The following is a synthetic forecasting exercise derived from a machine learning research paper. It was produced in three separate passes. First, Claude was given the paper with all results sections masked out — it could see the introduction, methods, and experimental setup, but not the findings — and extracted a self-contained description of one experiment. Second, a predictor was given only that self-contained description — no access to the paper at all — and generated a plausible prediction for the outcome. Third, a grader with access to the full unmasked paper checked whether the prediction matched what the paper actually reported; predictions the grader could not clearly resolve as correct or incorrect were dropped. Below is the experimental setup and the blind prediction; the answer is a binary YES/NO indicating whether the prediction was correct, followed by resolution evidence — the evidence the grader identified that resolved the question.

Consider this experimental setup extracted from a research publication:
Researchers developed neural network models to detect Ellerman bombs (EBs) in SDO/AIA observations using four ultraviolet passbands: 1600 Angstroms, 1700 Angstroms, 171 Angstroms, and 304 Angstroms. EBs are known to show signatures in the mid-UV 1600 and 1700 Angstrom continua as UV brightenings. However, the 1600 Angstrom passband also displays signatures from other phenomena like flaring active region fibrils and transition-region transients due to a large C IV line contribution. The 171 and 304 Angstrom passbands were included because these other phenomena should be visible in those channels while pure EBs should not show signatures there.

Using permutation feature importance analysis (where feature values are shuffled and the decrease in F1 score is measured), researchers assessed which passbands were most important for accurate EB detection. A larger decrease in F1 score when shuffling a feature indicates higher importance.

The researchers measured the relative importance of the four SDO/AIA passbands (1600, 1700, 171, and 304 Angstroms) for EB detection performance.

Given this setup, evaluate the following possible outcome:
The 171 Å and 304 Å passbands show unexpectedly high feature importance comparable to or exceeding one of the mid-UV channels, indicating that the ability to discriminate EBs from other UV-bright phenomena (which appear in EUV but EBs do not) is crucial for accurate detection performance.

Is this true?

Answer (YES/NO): NO